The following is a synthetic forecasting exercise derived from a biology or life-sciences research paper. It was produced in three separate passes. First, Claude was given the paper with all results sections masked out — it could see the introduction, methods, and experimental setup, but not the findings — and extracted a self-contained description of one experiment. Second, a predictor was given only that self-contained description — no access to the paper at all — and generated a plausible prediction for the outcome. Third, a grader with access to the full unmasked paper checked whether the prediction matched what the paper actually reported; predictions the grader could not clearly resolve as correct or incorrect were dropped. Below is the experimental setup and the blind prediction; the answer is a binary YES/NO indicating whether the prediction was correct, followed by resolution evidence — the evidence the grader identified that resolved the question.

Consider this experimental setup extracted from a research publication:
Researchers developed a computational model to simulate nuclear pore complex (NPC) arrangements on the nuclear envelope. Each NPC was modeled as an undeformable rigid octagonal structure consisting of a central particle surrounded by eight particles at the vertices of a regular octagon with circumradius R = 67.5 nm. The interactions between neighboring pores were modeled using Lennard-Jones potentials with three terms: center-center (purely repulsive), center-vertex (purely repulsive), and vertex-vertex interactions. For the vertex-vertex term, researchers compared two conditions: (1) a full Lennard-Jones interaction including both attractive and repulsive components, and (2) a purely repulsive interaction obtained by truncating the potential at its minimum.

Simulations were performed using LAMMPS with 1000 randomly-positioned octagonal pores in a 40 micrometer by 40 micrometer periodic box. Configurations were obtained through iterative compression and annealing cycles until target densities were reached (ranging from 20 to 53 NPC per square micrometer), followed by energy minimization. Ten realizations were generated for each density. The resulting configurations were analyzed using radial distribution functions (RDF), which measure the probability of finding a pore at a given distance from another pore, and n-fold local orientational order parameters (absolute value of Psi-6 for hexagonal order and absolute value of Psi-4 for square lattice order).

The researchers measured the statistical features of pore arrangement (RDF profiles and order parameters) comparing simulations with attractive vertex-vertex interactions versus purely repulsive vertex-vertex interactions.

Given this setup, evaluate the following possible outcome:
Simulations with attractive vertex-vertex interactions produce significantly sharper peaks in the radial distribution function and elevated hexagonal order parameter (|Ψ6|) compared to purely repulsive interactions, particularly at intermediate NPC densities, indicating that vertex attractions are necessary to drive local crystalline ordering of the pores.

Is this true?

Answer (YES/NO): NO